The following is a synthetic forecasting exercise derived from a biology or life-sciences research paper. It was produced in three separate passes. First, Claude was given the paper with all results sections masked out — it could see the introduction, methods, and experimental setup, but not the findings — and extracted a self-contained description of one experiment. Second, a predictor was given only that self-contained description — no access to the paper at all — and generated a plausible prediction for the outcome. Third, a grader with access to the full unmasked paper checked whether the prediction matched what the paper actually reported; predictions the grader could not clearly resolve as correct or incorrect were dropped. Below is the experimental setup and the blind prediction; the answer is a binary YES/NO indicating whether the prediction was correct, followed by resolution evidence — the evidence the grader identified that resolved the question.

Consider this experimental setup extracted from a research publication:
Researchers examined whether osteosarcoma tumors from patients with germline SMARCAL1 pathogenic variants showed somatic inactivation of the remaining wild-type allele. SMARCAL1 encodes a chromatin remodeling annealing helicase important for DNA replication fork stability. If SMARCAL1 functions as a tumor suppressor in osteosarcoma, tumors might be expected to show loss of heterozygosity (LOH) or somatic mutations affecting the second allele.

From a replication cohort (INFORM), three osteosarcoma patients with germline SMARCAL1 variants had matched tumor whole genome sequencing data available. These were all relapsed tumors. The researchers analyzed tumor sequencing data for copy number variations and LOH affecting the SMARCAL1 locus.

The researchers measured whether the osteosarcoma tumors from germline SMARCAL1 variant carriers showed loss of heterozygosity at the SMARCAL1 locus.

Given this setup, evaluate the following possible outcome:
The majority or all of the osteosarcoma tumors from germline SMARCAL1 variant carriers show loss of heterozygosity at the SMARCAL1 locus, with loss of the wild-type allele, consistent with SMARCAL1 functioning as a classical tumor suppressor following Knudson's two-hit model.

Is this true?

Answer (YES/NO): YES